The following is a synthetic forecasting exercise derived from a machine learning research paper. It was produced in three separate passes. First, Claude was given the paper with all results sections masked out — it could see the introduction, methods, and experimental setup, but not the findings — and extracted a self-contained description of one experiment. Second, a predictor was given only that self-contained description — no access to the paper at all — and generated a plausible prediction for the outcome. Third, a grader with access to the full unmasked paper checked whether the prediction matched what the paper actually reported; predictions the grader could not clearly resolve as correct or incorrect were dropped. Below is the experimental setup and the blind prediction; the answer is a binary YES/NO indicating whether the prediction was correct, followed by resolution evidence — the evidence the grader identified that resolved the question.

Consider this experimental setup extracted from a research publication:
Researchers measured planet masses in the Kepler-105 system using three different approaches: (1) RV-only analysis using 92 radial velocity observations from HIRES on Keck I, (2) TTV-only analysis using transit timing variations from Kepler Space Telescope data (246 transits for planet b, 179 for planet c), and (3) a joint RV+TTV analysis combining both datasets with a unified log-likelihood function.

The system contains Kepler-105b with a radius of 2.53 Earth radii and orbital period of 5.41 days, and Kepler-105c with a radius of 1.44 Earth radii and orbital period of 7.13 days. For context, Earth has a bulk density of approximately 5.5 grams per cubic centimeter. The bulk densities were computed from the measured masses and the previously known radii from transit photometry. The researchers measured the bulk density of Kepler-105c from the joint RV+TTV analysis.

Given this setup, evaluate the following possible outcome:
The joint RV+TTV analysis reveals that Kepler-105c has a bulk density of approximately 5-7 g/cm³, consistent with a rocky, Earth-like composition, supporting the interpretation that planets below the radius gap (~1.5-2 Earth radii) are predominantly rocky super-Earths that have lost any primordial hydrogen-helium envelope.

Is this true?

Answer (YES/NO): NO